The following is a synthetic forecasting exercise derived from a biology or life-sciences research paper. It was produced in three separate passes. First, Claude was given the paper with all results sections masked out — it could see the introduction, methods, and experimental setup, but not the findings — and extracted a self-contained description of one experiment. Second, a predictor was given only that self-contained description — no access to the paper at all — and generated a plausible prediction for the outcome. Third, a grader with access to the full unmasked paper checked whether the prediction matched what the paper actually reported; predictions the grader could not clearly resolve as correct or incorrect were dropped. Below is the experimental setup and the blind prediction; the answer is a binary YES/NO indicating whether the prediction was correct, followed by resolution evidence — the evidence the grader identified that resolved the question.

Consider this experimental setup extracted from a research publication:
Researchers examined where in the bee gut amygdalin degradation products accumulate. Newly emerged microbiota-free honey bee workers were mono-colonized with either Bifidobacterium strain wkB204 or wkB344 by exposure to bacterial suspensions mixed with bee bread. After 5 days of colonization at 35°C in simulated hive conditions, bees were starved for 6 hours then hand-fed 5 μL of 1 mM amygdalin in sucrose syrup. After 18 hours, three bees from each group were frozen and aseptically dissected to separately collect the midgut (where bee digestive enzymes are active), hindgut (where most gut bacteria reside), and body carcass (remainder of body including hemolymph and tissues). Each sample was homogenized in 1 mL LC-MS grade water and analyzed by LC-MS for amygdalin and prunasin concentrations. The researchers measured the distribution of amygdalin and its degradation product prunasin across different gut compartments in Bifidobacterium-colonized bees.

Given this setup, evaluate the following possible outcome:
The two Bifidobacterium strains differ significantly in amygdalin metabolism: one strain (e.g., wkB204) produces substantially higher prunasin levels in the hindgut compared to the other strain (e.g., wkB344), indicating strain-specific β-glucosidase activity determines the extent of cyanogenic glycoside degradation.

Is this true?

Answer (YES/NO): NO